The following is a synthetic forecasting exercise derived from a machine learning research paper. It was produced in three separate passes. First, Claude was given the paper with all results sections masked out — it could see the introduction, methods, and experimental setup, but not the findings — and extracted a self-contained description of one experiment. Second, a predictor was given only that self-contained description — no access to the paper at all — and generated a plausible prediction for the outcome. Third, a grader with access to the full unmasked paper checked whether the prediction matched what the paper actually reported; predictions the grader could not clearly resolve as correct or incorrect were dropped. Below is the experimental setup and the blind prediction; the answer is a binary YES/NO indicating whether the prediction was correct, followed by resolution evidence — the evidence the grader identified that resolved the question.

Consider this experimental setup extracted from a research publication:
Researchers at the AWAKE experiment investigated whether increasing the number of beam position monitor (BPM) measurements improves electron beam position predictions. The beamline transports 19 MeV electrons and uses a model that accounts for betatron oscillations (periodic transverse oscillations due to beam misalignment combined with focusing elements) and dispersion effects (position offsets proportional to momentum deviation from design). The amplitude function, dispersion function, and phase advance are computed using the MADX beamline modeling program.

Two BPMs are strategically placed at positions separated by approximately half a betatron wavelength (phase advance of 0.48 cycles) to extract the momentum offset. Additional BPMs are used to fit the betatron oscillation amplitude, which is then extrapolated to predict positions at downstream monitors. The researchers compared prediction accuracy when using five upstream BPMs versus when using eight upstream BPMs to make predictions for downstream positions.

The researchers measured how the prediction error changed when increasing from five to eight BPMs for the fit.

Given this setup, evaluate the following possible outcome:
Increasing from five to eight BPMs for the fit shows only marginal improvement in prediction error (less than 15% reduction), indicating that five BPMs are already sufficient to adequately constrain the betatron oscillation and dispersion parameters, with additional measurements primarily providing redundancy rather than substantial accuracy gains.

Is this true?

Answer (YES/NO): NO